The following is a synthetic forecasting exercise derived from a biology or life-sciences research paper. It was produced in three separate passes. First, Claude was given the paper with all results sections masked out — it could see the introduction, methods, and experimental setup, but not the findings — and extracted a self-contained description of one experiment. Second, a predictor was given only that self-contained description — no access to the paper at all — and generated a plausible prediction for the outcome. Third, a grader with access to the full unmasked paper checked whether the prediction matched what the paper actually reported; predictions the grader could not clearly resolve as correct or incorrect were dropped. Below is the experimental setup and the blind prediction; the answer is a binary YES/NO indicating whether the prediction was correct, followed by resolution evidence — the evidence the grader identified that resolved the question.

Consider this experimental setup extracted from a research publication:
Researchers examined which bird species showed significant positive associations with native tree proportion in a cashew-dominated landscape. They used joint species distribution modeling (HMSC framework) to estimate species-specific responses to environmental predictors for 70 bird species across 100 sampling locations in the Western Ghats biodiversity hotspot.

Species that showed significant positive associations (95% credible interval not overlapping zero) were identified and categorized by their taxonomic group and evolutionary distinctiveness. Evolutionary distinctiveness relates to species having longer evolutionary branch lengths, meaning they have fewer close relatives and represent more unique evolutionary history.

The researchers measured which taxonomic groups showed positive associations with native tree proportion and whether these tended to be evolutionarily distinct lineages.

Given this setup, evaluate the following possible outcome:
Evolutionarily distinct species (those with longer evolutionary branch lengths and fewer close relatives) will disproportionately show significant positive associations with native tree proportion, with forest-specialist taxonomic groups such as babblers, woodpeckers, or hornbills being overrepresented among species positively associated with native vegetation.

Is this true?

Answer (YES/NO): YES